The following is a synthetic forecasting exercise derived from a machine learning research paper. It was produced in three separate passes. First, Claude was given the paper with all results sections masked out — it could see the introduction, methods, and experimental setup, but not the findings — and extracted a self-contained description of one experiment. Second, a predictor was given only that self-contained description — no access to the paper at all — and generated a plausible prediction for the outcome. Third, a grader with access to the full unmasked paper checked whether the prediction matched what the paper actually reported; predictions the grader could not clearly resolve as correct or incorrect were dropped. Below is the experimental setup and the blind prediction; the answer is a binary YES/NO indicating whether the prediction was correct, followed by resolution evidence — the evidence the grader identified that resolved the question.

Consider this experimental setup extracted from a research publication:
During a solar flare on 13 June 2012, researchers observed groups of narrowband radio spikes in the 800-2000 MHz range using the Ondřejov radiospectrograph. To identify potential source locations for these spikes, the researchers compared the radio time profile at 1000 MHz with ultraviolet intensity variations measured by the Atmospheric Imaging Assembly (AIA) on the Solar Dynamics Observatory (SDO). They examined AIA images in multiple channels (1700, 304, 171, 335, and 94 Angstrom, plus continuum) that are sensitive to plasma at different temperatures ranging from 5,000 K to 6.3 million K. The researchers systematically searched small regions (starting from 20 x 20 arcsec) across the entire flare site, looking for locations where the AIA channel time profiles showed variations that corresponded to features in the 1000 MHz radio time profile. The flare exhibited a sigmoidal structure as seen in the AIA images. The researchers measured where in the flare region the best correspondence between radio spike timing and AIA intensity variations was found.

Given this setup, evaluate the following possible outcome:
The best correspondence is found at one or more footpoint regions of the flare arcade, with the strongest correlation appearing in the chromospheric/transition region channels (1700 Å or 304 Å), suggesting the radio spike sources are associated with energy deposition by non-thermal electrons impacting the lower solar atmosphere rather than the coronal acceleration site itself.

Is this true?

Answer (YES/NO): NO